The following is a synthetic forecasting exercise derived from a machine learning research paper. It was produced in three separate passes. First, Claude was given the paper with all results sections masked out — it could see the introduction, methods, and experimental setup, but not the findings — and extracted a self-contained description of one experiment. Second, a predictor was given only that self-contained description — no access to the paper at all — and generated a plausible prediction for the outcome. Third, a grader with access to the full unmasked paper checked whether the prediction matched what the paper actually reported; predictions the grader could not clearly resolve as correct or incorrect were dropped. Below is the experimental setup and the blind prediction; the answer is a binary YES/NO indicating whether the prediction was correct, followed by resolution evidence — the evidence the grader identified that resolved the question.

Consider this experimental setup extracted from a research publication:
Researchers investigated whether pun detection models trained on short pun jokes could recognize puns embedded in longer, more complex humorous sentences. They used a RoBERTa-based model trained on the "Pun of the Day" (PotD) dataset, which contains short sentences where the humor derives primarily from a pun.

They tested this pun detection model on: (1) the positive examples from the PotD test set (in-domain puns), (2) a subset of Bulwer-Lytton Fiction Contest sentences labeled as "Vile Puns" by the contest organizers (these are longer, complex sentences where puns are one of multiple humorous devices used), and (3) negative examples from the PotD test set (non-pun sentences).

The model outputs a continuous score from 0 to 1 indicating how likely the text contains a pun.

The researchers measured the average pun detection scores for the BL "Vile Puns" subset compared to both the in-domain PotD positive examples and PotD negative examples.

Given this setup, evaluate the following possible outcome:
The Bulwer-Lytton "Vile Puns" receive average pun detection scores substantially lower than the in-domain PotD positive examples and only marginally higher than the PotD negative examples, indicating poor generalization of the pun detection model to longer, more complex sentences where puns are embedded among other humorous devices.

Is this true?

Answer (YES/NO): YES